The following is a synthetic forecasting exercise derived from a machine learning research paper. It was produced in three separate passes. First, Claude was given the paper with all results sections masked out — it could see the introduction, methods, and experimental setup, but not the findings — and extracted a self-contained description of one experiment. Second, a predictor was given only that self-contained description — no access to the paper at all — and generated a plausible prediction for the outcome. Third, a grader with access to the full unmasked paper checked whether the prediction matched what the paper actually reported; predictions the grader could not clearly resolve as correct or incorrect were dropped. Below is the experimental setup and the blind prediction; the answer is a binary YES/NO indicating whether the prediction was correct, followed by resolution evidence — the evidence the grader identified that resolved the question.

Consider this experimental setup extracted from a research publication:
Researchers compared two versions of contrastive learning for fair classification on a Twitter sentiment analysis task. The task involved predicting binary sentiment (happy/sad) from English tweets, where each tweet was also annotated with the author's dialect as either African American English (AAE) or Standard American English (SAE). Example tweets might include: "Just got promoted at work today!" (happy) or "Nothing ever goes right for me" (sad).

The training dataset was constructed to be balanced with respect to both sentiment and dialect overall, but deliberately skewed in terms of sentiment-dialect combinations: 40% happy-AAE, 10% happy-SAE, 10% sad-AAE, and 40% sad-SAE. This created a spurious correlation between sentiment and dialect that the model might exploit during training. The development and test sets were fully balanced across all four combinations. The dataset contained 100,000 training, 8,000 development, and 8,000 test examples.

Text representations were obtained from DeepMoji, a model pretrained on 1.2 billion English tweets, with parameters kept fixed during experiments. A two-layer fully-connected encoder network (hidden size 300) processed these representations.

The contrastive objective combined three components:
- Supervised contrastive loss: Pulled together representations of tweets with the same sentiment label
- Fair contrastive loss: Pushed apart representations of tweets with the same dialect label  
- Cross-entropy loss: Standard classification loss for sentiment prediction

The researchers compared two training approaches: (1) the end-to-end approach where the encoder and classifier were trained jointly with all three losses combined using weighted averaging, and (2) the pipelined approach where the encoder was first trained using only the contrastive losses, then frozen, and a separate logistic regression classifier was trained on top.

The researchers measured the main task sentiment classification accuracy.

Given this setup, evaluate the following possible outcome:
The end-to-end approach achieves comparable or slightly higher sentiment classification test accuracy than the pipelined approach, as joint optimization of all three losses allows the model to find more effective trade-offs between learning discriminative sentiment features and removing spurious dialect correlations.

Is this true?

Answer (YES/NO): NO